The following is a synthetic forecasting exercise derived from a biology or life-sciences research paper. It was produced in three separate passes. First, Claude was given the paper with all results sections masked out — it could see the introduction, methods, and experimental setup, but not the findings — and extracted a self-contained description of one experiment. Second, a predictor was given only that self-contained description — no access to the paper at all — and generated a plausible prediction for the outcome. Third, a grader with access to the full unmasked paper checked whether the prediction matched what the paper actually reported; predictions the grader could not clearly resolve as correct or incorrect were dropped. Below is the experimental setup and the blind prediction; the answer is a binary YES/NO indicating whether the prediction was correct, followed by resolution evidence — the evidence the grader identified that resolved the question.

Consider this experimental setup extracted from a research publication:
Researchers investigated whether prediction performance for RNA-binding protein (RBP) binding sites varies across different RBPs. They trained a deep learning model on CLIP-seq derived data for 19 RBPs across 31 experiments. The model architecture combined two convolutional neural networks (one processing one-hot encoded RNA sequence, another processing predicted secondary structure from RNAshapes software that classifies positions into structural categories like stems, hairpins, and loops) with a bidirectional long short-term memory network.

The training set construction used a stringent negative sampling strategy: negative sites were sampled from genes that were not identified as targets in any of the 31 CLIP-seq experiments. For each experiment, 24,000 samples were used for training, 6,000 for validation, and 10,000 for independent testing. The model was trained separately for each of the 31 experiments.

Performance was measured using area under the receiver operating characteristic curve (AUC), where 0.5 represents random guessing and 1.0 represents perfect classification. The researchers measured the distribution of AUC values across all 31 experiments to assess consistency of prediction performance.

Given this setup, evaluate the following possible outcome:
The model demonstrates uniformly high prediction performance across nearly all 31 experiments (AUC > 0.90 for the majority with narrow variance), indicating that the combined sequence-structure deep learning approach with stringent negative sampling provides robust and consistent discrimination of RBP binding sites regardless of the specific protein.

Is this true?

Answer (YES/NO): NO